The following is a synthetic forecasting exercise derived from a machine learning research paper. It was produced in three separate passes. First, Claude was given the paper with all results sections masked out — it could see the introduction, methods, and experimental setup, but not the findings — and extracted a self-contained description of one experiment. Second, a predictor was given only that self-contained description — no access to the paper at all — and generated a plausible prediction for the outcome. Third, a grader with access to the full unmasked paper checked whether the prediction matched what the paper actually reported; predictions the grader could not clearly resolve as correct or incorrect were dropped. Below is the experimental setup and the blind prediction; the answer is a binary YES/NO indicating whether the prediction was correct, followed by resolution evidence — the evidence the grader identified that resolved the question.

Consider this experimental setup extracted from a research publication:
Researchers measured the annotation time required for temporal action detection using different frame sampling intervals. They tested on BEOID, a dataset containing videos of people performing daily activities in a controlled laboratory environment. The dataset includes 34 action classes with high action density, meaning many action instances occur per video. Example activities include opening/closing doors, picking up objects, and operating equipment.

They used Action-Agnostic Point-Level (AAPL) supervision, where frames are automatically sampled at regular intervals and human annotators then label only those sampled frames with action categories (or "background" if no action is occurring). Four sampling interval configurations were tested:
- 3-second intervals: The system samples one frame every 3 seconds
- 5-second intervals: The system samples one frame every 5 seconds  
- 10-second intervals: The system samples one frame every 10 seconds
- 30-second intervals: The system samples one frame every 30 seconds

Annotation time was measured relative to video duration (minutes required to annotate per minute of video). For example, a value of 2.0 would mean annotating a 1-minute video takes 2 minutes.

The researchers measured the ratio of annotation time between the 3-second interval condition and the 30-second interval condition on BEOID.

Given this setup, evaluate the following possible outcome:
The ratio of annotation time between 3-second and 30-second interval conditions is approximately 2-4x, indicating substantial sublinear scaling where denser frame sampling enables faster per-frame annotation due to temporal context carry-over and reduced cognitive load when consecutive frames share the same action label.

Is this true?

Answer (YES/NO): NO